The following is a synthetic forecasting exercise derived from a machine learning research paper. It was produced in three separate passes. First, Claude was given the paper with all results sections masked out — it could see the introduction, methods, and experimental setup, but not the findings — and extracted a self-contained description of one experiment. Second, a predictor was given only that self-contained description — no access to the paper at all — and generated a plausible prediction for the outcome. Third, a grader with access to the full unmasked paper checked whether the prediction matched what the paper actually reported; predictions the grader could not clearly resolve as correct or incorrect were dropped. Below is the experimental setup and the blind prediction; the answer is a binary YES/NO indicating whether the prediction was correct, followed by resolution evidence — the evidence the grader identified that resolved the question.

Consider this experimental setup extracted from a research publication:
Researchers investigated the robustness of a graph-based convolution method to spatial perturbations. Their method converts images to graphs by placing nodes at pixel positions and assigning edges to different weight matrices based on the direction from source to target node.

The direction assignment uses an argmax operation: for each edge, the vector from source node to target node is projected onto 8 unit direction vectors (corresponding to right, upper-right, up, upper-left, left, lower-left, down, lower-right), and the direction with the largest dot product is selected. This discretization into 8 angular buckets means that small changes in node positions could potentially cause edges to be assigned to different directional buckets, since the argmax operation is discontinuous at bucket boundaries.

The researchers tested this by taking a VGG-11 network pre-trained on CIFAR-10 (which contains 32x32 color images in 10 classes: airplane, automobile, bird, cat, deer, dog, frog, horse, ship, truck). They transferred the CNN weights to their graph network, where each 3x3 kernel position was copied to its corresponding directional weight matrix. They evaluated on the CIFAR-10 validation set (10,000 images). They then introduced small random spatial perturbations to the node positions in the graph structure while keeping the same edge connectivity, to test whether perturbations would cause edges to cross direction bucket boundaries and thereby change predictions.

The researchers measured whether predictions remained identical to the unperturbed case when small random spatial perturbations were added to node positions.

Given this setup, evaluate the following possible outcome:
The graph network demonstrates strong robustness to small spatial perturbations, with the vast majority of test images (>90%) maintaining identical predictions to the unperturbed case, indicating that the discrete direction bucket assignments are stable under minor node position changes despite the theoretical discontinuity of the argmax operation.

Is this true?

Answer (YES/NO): YES